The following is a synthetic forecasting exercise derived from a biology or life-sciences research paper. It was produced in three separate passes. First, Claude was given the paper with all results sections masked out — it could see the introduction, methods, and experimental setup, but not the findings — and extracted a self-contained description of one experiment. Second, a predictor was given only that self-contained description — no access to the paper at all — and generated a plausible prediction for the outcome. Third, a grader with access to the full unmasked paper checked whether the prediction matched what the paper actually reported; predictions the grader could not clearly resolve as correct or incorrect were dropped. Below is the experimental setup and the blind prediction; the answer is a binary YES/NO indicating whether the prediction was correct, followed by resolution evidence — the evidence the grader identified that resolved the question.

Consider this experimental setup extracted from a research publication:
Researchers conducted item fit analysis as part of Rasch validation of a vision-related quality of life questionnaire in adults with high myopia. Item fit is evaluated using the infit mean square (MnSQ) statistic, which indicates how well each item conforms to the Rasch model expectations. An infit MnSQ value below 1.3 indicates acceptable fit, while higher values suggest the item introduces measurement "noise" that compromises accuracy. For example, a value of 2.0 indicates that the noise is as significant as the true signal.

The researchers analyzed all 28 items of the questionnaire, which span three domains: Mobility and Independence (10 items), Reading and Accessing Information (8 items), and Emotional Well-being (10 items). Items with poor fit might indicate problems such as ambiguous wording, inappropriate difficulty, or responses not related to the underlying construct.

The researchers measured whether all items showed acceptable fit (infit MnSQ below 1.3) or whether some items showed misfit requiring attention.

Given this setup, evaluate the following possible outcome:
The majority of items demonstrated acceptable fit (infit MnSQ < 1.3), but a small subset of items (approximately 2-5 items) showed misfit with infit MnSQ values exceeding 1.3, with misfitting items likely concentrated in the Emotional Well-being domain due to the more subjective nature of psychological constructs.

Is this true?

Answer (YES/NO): NO